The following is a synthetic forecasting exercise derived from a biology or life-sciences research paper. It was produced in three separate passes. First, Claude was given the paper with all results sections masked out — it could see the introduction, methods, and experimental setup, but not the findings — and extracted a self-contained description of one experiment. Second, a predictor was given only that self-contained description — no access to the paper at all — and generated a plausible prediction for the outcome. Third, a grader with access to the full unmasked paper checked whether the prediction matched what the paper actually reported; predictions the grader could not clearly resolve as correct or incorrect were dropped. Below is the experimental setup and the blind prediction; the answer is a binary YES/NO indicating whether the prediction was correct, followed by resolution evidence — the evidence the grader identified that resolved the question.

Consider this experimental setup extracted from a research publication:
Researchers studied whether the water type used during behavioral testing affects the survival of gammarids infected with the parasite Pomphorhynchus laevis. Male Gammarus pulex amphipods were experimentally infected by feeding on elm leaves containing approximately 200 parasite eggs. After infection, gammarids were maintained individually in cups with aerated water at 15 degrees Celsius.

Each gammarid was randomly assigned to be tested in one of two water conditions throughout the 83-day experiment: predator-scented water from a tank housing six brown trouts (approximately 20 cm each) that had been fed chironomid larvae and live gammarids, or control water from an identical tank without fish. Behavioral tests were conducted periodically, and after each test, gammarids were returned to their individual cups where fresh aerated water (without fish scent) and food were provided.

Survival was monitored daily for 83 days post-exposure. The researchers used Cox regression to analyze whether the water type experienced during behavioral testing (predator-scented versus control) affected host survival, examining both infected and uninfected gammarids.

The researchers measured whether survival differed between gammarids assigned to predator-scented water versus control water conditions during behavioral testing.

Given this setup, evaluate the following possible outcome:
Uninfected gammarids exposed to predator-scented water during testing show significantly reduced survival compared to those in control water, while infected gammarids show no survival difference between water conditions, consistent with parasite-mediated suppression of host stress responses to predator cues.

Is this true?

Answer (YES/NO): NO